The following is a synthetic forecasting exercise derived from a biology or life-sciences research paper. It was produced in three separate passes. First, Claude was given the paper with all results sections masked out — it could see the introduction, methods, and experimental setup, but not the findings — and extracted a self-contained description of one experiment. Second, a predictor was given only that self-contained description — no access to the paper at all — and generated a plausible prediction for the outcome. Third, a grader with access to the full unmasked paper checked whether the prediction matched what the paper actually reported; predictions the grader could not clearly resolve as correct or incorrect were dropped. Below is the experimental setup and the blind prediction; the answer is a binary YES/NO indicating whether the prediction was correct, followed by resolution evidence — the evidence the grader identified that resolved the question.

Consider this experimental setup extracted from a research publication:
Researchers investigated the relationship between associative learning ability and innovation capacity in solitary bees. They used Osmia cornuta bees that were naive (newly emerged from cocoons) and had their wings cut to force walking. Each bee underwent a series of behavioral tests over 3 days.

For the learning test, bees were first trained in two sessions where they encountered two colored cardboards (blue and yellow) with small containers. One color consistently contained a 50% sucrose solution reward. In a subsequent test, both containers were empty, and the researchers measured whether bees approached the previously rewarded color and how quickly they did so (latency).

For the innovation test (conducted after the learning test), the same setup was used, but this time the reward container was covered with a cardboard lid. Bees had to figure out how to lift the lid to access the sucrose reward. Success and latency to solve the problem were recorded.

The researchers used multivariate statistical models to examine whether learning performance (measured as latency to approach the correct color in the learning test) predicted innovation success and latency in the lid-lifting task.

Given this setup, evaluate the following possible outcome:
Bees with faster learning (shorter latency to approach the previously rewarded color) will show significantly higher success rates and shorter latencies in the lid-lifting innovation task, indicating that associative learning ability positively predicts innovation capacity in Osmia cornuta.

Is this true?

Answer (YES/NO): NO